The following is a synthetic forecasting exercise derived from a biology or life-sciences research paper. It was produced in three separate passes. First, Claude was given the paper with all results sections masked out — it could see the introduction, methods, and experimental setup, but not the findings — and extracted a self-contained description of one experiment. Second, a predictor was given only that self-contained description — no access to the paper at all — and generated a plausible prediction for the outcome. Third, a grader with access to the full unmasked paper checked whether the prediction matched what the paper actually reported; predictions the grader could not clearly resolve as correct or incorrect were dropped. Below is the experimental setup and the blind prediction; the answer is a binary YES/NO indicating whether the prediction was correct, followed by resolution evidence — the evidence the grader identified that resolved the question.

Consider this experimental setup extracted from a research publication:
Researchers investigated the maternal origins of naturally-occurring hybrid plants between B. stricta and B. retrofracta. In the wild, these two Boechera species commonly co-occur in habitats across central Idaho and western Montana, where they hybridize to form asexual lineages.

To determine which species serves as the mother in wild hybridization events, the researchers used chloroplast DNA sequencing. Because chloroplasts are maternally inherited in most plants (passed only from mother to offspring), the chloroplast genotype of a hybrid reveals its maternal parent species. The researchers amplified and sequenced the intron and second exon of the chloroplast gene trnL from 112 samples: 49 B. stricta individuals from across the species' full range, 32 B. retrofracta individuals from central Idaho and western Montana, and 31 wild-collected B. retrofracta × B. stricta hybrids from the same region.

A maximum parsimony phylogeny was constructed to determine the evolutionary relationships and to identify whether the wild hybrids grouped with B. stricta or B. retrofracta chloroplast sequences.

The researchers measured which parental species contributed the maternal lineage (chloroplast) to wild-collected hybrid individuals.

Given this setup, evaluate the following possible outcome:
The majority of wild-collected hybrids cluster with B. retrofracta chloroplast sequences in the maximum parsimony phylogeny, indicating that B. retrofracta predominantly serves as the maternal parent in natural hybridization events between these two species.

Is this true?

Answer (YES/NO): NO